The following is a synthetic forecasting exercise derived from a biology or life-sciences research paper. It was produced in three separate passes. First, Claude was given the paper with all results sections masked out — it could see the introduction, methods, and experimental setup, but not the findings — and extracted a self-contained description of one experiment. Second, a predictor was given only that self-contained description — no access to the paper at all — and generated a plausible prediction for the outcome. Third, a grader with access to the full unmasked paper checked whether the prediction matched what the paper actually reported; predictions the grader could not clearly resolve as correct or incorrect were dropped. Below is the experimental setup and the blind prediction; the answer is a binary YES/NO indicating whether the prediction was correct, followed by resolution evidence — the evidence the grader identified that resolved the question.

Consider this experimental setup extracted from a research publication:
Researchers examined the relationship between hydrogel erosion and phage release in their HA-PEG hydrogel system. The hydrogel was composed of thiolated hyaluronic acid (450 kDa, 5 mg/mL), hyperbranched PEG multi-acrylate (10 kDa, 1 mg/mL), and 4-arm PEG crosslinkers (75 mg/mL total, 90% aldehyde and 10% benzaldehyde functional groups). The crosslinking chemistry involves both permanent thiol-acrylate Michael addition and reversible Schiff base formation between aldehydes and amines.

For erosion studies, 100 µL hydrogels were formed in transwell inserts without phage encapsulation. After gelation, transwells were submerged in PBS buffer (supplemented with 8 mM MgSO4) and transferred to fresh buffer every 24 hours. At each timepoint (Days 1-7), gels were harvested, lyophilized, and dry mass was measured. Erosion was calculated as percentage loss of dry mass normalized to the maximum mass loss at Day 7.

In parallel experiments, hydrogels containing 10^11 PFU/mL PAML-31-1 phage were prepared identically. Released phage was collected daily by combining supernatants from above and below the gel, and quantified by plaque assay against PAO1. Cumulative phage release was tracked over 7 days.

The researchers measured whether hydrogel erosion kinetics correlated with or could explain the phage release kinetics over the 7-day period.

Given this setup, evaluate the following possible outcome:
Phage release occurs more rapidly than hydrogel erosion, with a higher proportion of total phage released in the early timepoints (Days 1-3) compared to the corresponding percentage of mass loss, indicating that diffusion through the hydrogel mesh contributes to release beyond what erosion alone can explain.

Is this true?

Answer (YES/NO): NO